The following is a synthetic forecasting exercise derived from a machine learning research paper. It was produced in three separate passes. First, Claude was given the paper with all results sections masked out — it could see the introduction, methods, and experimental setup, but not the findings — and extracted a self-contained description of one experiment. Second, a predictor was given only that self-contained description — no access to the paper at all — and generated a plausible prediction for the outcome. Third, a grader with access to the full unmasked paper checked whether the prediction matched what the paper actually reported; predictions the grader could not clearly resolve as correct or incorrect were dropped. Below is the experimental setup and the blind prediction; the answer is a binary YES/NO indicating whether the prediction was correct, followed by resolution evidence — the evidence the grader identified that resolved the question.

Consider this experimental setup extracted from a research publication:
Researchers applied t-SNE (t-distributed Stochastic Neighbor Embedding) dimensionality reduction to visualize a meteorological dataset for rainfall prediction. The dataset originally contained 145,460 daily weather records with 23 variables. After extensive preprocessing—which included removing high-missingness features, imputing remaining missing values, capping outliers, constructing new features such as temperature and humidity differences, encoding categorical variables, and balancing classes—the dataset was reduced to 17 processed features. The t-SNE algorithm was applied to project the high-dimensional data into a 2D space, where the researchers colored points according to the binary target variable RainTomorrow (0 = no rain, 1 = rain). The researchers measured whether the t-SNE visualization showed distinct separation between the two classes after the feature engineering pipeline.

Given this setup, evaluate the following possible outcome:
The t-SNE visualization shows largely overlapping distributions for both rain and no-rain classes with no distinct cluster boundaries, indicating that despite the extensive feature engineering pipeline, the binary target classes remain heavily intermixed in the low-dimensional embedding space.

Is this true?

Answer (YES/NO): NO